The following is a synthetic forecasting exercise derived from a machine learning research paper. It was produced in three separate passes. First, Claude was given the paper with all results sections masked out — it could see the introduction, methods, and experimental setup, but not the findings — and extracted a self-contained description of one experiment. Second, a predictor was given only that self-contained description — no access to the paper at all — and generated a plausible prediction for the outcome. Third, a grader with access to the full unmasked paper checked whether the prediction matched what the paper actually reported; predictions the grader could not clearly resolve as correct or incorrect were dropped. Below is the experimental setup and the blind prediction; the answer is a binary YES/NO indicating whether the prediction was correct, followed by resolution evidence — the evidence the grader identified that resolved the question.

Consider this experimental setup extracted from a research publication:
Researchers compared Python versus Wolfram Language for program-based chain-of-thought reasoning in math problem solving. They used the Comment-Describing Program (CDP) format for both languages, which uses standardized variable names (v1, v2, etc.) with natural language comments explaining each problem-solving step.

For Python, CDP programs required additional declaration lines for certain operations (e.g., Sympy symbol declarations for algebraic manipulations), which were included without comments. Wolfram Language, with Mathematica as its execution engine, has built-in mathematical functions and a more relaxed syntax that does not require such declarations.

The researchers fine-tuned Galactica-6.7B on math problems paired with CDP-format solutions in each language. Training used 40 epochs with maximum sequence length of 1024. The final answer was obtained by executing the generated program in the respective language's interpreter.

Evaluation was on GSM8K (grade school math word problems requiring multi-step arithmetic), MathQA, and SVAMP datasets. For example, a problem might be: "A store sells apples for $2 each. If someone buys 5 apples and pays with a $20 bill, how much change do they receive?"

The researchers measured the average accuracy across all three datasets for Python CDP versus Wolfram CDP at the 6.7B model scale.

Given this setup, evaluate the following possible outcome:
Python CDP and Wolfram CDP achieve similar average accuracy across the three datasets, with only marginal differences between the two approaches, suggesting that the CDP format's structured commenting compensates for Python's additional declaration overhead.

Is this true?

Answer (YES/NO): YES